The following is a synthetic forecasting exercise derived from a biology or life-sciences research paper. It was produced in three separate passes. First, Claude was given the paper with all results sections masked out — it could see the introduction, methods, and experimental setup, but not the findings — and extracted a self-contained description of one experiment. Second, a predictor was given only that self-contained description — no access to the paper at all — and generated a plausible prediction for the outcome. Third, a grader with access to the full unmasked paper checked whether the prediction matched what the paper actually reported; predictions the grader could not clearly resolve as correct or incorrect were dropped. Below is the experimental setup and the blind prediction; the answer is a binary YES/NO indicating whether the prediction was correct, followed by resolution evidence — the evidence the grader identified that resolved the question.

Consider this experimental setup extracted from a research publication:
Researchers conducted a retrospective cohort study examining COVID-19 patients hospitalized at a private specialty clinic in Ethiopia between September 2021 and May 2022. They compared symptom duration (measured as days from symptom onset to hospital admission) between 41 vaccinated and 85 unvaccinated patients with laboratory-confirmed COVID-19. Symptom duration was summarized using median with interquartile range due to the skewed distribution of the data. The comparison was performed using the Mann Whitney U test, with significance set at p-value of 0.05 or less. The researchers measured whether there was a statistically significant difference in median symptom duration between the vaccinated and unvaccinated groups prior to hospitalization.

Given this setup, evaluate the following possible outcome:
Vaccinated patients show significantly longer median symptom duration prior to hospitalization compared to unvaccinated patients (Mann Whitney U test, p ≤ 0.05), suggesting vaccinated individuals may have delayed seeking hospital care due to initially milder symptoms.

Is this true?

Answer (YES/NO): NO